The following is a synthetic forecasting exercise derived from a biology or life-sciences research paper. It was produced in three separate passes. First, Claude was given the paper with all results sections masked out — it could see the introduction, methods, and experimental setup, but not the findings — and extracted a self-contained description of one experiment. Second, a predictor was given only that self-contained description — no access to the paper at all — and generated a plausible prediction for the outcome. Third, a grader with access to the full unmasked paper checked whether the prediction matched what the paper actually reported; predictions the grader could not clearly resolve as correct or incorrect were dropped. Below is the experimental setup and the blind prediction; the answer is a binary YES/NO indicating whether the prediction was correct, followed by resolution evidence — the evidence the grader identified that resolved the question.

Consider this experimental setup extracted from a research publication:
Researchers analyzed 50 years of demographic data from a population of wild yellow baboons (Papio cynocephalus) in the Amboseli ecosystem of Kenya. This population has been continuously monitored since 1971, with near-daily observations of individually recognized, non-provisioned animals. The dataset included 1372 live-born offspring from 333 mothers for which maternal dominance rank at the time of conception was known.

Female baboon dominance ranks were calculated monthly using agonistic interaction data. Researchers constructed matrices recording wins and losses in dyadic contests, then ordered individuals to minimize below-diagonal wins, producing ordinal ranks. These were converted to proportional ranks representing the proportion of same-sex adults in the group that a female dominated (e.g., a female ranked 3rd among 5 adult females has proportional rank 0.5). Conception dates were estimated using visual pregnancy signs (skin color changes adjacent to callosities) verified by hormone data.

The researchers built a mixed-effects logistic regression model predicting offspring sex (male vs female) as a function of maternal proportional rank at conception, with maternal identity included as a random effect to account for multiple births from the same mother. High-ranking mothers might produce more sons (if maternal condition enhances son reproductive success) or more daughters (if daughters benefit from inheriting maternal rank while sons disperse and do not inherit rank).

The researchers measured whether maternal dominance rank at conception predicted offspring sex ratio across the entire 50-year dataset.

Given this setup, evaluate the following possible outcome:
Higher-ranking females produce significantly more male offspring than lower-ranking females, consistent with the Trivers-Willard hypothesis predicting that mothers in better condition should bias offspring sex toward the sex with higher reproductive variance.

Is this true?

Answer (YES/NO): NO